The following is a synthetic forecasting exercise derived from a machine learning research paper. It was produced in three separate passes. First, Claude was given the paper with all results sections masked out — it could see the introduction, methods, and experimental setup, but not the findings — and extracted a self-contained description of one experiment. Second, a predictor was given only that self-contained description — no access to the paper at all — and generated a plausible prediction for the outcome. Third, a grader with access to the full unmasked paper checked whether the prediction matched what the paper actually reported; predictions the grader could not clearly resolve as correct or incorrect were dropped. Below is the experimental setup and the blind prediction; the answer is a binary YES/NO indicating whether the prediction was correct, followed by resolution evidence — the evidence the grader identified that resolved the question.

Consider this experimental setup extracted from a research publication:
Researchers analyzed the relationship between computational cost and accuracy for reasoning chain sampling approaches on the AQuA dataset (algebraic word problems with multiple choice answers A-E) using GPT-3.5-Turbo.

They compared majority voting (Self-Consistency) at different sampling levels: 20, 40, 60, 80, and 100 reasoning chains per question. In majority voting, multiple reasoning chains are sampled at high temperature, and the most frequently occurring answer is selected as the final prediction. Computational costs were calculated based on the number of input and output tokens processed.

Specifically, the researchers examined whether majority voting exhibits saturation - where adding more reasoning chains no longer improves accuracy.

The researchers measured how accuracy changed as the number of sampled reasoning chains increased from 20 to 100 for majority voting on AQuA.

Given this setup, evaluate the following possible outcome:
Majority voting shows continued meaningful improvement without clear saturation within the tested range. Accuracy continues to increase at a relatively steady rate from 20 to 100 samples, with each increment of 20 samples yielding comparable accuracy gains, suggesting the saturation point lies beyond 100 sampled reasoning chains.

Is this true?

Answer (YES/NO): NO